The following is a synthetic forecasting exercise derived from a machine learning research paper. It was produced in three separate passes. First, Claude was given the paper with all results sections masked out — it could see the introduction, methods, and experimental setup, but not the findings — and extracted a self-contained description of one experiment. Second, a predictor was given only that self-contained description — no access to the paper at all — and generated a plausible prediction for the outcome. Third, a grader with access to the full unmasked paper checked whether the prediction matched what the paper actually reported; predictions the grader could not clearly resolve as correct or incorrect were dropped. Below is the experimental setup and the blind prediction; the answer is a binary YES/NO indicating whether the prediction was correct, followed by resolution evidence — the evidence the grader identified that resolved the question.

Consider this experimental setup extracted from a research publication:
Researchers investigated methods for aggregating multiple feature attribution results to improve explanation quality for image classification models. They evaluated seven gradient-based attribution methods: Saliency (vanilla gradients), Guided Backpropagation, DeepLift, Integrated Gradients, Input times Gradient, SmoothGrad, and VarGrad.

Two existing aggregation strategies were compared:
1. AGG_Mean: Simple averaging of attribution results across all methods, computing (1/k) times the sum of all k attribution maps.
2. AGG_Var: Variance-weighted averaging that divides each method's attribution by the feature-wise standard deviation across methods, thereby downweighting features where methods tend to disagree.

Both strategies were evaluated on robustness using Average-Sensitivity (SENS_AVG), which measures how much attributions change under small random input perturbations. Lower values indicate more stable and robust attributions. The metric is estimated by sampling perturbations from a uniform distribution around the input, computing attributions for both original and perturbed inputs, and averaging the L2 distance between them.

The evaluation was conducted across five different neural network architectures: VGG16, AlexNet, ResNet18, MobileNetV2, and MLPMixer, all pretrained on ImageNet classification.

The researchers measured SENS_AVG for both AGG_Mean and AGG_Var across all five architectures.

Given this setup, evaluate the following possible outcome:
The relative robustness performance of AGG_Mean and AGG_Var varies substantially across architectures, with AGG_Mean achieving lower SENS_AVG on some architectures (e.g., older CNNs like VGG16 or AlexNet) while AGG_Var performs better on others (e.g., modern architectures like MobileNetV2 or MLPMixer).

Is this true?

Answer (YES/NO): NO